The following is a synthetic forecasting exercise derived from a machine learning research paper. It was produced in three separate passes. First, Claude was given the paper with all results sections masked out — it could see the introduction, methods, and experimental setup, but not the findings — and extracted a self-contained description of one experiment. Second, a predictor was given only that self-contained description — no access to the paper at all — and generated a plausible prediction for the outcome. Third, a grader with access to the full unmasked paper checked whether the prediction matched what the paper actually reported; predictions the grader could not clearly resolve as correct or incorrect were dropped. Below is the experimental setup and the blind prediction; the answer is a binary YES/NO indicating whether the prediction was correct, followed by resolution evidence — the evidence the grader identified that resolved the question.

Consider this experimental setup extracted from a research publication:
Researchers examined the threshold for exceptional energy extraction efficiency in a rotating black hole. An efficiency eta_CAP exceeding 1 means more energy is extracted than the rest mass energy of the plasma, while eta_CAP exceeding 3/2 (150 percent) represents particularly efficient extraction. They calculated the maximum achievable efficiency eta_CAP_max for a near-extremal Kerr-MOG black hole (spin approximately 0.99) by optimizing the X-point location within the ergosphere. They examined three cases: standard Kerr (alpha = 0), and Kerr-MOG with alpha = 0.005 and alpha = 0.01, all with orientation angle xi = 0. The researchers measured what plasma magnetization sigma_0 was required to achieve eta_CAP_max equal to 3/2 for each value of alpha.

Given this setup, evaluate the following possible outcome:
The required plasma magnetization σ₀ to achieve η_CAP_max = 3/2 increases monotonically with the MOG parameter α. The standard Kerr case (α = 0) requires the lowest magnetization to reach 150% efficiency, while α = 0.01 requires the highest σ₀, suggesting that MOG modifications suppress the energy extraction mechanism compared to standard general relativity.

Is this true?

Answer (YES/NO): NO